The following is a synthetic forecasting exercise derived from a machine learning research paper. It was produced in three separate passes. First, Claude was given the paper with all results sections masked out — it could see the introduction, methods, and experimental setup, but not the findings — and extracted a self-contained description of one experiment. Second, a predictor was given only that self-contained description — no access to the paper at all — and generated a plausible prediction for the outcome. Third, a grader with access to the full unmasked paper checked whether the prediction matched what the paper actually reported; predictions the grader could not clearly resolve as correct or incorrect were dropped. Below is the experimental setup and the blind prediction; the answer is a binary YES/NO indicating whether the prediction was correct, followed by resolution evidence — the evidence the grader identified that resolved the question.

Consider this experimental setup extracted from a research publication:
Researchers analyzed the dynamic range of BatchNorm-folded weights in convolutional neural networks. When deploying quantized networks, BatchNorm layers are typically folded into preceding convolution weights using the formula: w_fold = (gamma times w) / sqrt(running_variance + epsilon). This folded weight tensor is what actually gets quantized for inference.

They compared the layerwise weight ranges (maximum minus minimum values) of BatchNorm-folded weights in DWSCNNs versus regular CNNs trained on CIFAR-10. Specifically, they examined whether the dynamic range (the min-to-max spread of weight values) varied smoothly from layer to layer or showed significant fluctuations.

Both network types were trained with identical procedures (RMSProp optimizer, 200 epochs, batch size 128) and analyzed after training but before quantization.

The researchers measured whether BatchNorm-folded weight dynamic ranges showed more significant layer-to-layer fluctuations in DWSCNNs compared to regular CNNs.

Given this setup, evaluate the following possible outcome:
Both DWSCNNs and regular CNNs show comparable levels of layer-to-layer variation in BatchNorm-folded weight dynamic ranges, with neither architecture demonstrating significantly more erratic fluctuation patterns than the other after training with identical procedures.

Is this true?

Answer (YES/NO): NO